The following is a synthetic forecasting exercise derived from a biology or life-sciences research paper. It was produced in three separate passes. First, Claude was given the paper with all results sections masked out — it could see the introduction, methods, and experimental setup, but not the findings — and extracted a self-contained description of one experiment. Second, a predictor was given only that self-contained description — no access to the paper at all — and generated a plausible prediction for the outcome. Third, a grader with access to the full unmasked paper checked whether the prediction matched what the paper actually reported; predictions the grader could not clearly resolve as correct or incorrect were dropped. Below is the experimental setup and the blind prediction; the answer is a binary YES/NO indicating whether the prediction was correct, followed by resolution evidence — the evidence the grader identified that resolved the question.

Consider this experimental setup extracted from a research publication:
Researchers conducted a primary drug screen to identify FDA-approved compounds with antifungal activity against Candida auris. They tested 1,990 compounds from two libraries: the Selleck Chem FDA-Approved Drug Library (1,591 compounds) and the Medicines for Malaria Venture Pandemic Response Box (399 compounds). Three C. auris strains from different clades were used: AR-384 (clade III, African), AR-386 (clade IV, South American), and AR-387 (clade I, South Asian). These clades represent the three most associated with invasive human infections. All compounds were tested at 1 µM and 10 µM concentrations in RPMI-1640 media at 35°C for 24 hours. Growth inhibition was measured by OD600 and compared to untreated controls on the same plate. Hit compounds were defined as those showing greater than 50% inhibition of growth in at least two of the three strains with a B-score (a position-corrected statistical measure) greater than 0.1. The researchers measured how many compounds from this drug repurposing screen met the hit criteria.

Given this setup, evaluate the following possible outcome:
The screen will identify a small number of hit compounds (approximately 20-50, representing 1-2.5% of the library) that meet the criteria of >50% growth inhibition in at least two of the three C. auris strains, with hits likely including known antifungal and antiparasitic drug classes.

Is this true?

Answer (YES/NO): NO